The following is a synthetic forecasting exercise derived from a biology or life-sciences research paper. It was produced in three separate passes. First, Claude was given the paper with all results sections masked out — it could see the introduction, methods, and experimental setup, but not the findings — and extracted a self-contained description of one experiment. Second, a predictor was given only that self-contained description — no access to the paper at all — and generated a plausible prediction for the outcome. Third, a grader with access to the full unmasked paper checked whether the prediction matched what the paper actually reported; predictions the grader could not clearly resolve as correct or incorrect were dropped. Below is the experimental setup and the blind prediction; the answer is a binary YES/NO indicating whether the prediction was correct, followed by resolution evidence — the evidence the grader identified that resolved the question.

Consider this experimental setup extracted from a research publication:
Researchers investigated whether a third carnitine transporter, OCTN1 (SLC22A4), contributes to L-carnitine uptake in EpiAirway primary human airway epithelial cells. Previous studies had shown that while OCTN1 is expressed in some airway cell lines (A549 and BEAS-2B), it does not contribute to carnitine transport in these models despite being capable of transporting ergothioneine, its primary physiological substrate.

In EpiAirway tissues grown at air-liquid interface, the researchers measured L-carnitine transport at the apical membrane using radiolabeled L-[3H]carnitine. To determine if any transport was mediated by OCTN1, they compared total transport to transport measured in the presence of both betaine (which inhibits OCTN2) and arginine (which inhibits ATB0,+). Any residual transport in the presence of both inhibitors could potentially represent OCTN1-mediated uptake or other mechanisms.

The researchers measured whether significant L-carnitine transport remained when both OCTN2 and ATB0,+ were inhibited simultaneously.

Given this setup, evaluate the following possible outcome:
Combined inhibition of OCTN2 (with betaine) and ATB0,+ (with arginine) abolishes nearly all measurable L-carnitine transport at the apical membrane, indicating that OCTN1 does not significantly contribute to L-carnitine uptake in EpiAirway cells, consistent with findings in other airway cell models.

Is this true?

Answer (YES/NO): YES